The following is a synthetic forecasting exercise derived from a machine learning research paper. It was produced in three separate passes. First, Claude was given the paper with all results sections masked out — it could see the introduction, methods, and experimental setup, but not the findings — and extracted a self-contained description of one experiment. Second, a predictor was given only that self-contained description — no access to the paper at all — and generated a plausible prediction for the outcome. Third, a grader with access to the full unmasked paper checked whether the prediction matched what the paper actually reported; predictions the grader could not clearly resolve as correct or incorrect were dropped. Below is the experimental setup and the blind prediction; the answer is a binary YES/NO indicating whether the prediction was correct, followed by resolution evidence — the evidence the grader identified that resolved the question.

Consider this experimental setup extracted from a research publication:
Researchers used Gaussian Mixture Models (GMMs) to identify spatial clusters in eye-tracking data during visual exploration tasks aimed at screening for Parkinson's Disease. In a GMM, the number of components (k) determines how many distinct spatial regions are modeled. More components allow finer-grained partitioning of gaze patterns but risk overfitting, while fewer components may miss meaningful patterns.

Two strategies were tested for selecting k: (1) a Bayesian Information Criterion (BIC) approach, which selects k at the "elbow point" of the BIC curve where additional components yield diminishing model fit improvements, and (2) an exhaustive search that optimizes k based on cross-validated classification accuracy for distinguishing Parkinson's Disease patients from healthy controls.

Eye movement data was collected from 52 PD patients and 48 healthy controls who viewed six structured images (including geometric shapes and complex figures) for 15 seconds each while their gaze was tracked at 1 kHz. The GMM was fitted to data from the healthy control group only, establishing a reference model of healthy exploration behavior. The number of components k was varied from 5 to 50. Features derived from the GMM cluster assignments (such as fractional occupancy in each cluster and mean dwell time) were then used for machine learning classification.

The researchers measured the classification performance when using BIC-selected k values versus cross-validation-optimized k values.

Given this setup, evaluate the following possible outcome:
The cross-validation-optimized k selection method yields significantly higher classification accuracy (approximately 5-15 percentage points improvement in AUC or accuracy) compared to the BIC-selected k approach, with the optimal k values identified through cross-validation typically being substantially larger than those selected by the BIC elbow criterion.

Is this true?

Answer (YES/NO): NO